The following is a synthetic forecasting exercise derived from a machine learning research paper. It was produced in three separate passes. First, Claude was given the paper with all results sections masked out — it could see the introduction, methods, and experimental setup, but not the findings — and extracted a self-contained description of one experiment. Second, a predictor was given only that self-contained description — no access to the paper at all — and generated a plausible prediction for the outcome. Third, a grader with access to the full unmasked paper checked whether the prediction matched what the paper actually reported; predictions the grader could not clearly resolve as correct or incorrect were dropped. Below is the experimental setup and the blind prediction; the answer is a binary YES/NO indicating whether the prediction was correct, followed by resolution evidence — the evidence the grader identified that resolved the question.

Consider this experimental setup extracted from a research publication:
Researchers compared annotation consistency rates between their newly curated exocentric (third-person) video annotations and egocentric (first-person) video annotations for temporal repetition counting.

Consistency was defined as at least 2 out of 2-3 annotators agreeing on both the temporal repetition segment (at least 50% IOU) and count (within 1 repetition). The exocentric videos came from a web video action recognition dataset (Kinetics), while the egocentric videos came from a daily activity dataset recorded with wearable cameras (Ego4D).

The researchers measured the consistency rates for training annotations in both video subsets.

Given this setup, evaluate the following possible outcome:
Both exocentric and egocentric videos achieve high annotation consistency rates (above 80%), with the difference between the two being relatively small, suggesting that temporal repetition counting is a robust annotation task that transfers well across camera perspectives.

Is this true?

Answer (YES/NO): NO